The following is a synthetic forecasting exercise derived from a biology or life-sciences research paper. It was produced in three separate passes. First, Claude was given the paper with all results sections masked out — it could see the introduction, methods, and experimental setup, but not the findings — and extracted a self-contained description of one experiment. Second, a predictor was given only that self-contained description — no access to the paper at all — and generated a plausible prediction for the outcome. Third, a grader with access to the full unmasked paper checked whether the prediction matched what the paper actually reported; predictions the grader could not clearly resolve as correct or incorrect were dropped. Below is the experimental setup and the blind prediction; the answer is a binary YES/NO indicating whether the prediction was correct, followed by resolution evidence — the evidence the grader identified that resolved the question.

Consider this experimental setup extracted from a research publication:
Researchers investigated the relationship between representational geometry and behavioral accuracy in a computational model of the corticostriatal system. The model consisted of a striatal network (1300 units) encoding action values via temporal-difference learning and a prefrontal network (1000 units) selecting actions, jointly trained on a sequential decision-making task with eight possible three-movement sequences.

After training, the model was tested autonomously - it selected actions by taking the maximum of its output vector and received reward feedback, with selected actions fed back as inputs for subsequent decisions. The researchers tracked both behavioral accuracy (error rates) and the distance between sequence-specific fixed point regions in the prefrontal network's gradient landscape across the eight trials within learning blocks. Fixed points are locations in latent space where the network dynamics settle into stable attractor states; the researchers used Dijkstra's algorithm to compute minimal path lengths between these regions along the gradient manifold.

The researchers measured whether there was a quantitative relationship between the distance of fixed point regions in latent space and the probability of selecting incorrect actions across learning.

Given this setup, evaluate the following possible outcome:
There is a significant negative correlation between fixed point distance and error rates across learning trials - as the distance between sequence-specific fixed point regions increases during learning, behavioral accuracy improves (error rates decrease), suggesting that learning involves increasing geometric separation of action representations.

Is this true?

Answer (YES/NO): YES